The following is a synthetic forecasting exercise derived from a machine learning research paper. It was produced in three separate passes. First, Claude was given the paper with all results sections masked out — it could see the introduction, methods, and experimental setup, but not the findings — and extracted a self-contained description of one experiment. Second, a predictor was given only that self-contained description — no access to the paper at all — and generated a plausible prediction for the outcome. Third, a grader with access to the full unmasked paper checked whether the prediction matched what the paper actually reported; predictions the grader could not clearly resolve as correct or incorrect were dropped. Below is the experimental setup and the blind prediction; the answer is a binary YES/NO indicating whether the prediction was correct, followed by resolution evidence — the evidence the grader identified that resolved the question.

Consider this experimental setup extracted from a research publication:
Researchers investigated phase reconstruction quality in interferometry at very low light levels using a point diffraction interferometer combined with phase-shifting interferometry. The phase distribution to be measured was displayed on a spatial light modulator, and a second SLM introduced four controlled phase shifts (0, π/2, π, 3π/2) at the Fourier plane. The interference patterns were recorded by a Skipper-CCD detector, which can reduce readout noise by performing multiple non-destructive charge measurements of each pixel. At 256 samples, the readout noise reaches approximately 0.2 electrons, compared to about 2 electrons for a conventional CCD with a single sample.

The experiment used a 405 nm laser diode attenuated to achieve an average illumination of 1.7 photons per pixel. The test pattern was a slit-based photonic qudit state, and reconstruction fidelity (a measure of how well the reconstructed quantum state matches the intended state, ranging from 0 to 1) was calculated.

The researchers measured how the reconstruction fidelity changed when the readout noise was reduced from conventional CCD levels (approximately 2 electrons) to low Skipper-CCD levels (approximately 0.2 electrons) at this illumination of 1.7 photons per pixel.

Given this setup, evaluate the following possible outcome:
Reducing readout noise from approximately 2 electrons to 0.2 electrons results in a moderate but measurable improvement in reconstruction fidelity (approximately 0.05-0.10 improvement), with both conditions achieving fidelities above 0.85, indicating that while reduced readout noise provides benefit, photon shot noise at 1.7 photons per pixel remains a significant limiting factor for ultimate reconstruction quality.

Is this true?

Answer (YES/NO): NO